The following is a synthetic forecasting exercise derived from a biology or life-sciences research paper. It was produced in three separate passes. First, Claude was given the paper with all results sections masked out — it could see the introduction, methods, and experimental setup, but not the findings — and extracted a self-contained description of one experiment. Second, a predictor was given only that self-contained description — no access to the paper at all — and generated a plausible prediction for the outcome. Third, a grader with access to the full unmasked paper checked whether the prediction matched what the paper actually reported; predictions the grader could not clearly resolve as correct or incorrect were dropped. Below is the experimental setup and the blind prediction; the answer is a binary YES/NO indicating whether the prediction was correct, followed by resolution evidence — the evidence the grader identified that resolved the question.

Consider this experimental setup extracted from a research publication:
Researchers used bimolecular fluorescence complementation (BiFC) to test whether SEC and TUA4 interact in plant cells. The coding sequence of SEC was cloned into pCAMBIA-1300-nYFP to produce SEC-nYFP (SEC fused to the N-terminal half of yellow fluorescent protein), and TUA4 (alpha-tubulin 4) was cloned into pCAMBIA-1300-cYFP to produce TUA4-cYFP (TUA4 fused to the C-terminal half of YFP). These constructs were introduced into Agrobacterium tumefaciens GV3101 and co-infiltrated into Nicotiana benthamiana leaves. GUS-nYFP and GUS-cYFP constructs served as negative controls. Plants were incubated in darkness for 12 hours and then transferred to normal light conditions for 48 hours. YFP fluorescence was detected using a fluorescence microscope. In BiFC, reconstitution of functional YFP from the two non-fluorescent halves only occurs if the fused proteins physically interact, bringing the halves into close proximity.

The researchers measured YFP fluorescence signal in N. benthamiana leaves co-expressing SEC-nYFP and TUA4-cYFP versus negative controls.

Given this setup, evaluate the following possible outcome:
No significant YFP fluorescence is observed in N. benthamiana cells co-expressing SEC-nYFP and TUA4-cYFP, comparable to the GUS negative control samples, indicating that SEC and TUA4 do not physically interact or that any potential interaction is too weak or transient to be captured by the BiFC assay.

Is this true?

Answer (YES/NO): NO